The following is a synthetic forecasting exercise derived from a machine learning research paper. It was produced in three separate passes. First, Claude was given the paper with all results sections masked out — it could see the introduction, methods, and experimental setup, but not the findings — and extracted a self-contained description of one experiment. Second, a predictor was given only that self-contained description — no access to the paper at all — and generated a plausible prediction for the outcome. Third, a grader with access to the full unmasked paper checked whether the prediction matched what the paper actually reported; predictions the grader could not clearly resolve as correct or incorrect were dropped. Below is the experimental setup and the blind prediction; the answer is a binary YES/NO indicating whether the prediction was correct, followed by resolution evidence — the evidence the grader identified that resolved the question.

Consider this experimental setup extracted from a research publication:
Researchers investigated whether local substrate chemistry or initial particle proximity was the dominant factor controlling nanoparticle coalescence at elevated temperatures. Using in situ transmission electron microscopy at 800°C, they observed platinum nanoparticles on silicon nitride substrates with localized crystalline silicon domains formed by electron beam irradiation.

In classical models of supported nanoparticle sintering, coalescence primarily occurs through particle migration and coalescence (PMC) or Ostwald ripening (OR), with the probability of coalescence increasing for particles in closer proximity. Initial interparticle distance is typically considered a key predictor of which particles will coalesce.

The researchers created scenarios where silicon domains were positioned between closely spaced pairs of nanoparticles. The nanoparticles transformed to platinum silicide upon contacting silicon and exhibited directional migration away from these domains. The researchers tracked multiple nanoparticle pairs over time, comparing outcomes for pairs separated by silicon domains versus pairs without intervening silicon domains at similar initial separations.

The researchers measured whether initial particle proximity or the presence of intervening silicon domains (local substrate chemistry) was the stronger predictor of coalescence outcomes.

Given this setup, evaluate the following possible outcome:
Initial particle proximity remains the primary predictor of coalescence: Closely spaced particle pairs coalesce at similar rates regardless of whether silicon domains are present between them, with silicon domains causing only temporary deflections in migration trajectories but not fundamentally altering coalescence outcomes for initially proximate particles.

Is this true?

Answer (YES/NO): NO